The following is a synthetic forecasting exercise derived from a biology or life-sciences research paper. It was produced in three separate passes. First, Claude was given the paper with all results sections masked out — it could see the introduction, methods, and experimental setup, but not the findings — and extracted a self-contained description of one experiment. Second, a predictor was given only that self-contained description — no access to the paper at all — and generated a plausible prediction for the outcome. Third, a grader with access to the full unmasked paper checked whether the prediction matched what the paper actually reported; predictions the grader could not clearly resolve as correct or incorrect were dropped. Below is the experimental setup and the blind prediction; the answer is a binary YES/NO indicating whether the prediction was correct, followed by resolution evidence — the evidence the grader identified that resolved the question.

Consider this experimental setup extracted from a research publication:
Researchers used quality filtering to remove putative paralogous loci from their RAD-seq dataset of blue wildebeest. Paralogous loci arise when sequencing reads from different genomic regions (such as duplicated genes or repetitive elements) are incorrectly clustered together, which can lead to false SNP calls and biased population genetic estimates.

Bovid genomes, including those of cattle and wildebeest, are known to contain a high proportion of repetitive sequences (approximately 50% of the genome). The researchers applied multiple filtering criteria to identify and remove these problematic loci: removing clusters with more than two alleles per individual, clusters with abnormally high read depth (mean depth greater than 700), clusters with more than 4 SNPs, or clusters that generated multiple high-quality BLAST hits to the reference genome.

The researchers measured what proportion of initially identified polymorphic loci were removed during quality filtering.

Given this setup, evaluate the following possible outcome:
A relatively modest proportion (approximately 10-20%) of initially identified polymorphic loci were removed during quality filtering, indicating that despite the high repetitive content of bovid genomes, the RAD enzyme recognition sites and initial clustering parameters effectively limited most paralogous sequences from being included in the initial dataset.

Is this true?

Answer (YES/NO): NO